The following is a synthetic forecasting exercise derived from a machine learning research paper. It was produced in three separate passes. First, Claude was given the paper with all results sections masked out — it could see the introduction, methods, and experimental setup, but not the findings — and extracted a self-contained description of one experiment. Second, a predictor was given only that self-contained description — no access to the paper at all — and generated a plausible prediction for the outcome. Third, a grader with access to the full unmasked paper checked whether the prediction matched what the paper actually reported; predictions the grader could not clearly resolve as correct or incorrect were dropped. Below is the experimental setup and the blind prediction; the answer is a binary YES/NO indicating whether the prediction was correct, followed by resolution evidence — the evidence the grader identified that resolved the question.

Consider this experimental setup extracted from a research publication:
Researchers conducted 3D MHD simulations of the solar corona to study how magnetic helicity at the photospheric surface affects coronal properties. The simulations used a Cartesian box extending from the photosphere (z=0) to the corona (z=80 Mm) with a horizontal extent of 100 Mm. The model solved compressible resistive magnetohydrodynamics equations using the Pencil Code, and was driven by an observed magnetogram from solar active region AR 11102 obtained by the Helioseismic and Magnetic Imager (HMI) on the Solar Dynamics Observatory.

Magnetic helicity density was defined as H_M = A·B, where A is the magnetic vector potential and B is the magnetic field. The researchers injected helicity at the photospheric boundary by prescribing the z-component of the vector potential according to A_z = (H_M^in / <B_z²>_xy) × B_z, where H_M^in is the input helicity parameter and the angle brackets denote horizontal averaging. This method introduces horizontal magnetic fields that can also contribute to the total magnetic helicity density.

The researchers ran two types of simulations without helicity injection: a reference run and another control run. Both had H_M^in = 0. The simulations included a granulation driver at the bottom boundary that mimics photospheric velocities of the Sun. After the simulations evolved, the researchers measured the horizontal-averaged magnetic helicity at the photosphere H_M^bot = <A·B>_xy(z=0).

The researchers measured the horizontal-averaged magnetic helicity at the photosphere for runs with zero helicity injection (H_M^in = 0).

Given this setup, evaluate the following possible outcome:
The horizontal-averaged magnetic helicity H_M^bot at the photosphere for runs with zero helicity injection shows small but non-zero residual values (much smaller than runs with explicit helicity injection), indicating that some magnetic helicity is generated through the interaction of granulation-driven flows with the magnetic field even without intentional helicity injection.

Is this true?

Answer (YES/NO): YES